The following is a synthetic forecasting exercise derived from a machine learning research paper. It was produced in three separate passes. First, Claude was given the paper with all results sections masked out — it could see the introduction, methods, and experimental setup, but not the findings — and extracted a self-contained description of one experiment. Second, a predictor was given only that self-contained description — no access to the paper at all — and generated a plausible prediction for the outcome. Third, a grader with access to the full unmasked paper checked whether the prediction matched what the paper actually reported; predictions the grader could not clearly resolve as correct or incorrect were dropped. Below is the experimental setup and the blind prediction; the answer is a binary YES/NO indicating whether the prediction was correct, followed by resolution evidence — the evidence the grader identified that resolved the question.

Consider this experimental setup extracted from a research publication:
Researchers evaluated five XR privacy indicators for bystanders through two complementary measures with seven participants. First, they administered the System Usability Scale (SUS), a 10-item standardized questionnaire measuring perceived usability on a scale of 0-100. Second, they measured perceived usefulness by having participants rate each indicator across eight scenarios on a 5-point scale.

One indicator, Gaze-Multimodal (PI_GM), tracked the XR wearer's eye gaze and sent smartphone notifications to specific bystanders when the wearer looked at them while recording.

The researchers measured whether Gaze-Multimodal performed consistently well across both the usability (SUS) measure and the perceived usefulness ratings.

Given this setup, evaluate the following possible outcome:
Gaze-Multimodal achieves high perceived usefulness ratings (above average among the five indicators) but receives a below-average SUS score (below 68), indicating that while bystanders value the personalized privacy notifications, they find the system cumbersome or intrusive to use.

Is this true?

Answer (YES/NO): NO